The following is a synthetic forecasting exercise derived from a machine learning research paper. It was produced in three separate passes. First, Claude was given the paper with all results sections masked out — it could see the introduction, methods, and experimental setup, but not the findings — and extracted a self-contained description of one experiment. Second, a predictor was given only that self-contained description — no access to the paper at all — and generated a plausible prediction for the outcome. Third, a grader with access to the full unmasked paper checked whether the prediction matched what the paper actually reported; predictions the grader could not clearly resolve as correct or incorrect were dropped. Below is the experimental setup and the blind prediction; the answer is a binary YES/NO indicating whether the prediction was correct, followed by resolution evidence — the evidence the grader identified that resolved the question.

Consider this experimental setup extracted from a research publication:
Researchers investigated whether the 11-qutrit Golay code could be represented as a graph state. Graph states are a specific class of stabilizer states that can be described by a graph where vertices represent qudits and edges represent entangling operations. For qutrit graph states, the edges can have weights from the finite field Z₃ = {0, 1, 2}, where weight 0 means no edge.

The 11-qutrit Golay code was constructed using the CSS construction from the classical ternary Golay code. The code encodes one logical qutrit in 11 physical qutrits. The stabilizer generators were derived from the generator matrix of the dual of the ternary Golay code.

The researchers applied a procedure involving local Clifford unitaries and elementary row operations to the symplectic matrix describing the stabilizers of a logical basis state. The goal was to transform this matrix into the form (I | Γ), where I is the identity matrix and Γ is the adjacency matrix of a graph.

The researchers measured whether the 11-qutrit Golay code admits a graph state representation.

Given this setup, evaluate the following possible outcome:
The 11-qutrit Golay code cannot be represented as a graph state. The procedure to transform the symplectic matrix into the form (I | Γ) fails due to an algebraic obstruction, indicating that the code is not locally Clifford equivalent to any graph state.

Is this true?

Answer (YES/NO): NO